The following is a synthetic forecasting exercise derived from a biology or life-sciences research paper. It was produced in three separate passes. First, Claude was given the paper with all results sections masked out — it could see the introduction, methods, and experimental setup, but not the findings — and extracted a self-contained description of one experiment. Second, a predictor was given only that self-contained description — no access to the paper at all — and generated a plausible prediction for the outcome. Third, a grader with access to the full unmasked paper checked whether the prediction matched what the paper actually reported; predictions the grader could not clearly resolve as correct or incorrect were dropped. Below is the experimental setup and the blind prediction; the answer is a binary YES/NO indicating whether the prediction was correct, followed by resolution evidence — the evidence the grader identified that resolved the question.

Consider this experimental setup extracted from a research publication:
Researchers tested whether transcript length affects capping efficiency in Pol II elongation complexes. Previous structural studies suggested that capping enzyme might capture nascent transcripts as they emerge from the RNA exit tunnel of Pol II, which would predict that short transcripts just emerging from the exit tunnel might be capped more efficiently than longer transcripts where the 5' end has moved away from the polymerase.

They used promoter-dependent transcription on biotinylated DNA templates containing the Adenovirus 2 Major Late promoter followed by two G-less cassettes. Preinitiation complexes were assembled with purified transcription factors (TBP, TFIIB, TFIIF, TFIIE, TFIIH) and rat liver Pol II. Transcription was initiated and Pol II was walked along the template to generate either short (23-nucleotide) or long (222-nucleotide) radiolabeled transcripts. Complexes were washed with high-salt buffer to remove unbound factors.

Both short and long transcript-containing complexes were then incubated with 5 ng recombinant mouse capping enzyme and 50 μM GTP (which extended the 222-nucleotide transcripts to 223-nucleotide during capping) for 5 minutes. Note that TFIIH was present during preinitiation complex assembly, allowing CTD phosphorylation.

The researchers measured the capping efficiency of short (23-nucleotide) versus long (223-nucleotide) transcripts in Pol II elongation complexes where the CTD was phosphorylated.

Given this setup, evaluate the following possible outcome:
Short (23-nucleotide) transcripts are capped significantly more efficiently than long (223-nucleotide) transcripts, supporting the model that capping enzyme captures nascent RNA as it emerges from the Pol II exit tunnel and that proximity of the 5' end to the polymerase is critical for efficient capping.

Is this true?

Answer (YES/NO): NO